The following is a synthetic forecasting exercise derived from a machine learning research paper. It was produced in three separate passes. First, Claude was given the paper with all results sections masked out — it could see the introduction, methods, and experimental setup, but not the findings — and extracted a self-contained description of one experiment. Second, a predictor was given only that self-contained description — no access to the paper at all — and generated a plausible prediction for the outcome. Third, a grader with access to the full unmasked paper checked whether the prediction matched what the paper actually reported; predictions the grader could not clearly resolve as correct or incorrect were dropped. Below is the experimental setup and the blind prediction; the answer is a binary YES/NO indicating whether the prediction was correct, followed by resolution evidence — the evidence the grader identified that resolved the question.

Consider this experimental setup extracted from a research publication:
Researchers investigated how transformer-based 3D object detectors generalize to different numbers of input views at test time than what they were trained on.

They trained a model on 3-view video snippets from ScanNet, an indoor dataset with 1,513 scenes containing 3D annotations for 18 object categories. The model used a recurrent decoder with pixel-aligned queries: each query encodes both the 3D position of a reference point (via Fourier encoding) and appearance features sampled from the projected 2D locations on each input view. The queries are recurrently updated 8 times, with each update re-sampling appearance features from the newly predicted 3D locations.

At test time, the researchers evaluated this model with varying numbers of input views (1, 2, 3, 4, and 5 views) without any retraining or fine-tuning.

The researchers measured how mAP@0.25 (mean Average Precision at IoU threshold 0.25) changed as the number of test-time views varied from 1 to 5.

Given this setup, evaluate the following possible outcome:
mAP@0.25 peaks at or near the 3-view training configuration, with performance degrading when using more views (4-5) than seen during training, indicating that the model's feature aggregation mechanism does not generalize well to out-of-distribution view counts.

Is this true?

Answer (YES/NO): NO